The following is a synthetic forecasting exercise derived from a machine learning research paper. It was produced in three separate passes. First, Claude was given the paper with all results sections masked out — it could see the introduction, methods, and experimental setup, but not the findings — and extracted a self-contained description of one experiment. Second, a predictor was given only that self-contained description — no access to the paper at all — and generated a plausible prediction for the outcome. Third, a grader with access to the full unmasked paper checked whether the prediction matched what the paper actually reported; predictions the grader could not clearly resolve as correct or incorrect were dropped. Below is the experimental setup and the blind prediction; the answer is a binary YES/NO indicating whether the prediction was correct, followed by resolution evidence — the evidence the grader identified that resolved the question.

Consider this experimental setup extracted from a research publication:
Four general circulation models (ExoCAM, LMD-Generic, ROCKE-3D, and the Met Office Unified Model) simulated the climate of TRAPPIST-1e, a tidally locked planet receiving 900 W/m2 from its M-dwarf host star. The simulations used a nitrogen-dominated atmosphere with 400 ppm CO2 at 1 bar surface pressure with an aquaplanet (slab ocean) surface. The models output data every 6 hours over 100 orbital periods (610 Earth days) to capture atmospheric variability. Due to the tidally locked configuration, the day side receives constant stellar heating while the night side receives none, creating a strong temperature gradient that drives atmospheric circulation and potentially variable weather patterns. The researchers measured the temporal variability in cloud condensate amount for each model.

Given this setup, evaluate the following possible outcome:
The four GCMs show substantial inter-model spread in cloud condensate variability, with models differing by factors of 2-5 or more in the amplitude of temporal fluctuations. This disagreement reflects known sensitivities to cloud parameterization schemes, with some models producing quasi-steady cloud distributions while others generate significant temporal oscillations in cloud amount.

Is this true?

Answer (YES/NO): NO